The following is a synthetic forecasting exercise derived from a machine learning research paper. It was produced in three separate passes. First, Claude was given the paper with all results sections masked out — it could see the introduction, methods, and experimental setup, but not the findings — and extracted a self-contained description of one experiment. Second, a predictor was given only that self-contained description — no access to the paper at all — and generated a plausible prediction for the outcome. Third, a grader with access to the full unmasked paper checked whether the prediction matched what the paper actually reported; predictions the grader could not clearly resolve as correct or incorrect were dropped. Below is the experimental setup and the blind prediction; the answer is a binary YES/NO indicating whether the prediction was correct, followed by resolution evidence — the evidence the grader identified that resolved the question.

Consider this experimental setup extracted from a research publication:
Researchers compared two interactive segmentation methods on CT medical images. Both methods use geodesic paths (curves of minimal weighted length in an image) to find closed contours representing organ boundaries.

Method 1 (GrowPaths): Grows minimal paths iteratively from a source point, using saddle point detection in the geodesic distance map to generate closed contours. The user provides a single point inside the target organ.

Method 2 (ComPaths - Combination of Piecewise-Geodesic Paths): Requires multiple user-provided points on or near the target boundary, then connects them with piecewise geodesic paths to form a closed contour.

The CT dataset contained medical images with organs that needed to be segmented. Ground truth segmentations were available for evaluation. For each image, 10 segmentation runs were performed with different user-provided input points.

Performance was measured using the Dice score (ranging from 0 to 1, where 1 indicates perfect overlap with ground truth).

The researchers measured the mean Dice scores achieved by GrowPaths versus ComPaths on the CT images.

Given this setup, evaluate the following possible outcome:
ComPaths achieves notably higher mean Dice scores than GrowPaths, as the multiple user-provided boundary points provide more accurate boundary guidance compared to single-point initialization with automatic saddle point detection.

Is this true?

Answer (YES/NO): YES